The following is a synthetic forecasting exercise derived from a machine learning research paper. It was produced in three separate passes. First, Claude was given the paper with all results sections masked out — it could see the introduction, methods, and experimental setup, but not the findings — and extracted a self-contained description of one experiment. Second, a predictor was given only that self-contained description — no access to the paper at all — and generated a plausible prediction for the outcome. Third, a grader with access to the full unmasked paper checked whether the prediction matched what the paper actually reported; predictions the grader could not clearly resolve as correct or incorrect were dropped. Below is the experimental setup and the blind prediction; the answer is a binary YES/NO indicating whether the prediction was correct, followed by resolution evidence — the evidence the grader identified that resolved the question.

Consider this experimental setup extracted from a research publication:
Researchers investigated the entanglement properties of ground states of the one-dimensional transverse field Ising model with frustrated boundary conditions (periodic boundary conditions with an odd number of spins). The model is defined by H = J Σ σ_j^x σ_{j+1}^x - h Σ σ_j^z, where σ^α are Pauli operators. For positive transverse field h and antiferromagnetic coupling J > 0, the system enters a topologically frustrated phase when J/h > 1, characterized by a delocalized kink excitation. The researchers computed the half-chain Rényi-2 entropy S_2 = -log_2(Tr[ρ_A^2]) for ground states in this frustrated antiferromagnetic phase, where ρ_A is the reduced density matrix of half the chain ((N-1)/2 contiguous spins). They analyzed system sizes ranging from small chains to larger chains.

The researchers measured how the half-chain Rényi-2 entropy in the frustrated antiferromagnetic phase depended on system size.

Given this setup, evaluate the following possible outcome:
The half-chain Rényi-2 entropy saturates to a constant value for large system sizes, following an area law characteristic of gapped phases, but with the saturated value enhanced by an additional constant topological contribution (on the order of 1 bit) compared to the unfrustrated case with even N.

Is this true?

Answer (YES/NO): NO